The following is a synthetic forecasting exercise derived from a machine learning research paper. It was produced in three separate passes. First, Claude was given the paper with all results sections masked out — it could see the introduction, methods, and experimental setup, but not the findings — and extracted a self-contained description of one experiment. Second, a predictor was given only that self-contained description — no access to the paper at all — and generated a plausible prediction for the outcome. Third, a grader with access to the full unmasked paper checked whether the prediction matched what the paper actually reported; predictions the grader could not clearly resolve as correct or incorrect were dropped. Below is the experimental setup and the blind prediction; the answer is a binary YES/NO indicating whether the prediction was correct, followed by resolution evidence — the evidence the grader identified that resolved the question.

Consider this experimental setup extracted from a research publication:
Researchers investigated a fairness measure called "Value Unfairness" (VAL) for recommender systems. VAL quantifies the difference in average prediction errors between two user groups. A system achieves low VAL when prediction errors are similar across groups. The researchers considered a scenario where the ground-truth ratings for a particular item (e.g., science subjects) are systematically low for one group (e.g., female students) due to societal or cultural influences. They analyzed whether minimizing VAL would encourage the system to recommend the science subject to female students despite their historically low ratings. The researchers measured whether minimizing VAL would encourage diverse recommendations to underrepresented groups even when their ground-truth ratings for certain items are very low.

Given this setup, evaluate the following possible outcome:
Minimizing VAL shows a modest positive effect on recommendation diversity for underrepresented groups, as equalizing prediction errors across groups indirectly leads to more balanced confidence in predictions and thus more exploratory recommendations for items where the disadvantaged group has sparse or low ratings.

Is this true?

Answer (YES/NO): NO